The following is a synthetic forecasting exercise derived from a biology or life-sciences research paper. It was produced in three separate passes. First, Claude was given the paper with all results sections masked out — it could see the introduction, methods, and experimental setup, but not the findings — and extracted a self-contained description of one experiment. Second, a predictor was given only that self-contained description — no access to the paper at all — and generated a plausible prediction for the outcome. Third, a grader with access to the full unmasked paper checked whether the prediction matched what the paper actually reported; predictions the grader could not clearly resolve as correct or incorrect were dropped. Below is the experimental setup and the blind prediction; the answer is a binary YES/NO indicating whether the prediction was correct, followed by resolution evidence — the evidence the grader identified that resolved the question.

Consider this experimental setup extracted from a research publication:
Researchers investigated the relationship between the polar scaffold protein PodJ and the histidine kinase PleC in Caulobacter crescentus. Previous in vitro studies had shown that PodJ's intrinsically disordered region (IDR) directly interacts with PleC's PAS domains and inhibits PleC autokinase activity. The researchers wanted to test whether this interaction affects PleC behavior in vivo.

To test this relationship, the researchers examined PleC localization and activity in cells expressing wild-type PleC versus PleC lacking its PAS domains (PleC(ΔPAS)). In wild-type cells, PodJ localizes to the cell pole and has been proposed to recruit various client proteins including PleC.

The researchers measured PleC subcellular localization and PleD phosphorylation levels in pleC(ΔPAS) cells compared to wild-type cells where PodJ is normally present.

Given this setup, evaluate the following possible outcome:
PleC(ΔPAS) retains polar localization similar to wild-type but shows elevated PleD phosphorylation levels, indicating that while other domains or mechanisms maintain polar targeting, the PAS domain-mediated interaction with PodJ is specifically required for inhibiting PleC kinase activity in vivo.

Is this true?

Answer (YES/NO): NO